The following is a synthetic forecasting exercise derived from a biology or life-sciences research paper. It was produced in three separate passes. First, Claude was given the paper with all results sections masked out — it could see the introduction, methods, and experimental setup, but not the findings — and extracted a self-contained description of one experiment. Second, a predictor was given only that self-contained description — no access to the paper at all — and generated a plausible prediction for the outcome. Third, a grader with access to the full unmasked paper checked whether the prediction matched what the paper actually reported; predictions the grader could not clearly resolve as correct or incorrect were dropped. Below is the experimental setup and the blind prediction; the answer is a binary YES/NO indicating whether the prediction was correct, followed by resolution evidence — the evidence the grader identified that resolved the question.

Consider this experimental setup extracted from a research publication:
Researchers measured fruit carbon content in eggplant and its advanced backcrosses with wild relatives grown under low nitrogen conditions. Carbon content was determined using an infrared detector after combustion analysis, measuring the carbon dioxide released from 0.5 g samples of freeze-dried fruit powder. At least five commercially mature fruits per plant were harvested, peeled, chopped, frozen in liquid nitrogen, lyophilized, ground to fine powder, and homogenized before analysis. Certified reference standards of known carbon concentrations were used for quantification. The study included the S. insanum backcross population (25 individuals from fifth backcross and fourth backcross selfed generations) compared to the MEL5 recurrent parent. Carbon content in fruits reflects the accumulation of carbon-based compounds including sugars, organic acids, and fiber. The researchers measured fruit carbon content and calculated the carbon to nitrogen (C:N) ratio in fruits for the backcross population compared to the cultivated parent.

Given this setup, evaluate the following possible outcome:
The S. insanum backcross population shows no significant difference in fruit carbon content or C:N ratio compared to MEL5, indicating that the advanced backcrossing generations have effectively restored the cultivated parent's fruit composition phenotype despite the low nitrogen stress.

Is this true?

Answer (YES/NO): YES